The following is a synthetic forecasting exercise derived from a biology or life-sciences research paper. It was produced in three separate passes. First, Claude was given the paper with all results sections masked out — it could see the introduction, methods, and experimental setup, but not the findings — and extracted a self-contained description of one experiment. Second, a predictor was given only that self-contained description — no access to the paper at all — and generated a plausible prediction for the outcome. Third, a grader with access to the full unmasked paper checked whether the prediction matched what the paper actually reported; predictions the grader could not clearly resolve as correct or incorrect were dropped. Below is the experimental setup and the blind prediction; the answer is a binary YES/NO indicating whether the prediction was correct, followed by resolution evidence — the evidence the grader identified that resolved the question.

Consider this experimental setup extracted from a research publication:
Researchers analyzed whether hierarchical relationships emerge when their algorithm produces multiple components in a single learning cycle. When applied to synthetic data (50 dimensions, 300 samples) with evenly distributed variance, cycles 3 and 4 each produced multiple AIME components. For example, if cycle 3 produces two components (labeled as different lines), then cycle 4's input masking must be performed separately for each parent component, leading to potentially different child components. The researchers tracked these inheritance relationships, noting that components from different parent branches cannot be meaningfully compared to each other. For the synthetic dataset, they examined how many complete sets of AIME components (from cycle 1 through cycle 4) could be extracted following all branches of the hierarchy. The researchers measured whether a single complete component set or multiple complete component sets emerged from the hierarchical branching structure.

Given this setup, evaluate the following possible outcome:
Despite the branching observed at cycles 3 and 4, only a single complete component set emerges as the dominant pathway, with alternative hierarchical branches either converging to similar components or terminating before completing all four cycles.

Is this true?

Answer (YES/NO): NO